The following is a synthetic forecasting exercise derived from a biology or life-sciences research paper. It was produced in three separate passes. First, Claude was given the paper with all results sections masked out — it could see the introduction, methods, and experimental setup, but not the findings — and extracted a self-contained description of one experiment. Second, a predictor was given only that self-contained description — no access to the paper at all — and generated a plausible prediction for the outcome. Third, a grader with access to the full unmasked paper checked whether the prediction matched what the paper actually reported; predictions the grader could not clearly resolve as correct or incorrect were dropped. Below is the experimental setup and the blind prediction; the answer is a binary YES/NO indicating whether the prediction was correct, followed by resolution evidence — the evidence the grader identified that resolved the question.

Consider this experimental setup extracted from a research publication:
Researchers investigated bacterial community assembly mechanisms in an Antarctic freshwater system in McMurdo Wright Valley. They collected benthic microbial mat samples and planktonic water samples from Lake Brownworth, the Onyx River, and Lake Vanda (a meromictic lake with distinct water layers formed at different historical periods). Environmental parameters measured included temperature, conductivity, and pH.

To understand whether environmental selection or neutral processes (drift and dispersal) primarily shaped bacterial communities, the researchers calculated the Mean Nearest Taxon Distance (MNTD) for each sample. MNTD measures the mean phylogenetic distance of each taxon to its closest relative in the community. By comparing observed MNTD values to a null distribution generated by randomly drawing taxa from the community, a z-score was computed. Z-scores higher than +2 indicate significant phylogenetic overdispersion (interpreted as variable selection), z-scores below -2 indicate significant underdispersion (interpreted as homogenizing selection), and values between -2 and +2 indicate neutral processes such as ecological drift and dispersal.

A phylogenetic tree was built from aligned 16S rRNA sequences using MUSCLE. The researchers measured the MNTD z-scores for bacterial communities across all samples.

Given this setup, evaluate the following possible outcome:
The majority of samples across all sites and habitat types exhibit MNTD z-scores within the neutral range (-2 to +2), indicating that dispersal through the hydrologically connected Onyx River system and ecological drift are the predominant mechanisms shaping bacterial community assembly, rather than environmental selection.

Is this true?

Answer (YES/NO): NO